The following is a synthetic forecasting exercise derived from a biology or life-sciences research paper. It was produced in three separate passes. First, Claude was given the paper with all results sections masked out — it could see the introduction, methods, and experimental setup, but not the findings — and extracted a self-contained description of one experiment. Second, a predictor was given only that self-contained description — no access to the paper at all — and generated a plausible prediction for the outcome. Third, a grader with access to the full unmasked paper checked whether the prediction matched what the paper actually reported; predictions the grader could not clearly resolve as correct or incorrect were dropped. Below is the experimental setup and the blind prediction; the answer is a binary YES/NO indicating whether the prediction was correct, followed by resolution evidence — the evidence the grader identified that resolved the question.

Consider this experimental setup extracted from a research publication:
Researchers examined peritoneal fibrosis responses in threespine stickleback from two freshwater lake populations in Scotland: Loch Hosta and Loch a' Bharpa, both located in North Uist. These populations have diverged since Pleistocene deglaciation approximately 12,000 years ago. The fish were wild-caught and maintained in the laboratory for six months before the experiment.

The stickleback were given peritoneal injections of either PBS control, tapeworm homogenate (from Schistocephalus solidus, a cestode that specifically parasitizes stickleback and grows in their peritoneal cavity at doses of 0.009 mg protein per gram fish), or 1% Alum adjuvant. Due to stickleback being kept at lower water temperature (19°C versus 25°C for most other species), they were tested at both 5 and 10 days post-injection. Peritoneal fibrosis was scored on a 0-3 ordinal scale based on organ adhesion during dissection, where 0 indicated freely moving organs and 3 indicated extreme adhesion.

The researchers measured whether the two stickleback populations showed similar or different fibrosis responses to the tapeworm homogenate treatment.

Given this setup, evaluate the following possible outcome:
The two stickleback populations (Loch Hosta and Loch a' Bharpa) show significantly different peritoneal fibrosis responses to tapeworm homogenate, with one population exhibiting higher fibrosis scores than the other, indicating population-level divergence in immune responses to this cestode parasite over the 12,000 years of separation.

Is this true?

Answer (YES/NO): YES